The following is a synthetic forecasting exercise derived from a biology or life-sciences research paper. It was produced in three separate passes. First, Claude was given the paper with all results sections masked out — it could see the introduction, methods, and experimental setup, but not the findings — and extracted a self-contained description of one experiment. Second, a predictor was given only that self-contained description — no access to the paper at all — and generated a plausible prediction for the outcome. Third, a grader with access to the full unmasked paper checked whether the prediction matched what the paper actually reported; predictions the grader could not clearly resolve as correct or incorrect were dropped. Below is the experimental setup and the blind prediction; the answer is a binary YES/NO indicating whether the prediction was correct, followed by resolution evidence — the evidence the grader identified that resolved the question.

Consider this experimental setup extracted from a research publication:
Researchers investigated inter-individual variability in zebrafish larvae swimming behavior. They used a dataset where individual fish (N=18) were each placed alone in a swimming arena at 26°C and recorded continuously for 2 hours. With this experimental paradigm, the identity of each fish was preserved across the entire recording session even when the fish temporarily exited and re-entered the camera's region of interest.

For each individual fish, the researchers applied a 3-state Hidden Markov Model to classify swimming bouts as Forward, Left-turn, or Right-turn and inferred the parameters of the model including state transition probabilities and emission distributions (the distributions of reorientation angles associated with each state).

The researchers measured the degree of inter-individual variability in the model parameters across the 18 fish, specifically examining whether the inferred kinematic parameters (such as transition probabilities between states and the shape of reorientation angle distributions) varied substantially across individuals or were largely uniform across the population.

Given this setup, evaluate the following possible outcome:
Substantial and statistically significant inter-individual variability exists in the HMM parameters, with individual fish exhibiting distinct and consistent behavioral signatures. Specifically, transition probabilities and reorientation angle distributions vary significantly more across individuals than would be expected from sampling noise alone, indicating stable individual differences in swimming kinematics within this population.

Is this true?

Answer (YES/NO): YES